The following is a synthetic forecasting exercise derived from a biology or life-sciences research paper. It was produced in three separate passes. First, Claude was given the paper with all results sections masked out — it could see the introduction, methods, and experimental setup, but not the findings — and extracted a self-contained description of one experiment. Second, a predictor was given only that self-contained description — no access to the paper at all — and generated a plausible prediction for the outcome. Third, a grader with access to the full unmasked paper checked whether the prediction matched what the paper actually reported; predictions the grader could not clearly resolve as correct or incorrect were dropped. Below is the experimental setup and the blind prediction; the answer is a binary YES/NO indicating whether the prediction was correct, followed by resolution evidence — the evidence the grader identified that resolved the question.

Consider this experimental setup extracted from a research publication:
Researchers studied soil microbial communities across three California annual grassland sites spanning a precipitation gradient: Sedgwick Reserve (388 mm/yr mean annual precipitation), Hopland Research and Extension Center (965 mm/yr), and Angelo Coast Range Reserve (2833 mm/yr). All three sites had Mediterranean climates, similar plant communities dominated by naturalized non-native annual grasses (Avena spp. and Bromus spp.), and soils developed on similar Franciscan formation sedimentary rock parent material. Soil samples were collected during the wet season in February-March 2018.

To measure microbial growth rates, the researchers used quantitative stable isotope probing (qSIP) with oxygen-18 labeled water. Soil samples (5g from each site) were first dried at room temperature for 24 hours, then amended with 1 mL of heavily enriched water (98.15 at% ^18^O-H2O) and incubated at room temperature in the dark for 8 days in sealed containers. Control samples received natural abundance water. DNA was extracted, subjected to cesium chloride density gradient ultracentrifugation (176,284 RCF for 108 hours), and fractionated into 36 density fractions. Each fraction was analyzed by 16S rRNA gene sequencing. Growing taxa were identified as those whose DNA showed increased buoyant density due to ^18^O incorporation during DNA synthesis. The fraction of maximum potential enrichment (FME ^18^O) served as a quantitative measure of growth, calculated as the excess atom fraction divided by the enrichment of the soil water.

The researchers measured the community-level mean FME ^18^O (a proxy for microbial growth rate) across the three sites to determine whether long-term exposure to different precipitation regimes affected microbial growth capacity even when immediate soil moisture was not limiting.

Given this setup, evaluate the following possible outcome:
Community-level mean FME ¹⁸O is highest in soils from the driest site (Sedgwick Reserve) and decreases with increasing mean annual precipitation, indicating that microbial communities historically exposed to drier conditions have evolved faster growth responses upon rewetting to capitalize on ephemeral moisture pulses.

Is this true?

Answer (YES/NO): NO